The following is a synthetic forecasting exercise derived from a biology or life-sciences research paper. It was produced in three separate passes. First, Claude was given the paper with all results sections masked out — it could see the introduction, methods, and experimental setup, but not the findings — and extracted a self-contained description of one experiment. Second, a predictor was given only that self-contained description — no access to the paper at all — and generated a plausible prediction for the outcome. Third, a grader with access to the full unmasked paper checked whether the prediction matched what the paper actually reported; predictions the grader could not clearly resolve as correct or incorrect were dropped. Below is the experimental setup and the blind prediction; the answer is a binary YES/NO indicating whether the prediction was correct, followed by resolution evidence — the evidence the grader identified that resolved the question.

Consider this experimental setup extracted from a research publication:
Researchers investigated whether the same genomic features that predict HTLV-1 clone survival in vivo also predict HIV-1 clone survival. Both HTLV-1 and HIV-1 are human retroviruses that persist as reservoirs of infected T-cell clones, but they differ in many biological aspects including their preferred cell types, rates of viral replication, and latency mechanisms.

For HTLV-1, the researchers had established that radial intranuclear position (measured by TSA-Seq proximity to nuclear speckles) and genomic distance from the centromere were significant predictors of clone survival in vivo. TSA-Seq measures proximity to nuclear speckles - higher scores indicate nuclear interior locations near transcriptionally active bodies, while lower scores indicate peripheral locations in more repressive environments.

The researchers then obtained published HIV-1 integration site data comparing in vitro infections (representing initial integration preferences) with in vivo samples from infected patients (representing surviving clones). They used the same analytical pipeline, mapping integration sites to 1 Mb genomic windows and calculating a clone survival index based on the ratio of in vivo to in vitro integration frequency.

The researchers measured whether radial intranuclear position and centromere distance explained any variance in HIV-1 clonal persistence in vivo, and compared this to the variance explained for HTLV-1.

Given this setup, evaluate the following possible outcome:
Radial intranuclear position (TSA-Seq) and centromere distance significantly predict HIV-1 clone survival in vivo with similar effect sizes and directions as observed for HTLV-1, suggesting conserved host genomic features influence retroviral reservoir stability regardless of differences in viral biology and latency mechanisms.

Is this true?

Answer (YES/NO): NO